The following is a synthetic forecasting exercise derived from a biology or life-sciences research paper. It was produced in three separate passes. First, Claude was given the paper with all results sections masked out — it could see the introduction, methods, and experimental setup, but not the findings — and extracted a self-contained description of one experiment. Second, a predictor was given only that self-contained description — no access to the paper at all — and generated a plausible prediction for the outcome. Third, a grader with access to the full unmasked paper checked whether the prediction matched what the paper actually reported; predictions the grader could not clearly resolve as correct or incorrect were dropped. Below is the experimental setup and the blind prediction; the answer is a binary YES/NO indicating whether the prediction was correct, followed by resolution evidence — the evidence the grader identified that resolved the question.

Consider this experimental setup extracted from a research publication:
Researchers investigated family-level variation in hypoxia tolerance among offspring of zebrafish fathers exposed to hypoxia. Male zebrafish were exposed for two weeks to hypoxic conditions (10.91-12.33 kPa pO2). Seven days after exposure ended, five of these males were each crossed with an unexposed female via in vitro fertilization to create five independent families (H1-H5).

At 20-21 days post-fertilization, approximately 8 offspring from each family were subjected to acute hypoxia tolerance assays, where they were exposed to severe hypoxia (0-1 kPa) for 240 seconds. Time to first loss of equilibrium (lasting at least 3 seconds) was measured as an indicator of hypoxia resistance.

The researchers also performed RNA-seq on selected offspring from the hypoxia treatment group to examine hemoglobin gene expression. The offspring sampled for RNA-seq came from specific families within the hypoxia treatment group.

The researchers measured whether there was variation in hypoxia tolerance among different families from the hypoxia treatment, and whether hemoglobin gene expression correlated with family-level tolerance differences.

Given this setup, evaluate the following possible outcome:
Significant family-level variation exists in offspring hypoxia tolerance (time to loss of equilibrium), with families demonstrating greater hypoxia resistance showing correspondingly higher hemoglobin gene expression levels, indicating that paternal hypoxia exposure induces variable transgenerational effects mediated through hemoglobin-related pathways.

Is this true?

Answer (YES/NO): YES